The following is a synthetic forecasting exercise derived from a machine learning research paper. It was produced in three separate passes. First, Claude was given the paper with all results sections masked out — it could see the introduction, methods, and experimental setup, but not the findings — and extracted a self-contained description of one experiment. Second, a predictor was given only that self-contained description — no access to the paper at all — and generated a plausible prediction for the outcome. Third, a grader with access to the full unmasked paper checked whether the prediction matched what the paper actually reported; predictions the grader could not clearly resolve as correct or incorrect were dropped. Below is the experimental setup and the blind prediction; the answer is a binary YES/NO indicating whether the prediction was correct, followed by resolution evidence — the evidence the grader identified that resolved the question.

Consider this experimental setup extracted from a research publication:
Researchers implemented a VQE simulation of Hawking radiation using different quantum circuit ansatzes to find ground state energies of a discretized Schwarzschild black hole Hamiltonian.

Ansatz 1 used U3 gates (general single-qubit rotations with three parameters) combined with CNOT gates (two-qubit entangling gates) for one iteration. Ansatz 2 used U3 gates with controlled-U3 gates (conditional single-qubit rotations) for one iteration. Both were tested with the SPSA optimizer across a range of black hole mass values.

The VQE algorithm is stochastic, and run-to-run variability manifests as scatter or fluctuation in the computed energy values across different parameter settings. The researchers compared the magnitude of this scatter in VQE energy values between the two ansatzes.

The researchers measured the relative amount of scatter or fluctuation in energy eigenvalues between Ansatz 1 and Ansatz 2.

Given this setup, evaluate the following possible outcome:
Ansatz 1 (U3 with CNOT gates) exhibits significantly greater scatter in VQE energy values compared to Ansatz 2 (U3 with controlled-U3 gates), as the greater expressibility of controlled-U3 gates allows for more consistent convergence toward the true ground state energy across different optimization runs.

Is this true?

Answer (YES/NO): YES